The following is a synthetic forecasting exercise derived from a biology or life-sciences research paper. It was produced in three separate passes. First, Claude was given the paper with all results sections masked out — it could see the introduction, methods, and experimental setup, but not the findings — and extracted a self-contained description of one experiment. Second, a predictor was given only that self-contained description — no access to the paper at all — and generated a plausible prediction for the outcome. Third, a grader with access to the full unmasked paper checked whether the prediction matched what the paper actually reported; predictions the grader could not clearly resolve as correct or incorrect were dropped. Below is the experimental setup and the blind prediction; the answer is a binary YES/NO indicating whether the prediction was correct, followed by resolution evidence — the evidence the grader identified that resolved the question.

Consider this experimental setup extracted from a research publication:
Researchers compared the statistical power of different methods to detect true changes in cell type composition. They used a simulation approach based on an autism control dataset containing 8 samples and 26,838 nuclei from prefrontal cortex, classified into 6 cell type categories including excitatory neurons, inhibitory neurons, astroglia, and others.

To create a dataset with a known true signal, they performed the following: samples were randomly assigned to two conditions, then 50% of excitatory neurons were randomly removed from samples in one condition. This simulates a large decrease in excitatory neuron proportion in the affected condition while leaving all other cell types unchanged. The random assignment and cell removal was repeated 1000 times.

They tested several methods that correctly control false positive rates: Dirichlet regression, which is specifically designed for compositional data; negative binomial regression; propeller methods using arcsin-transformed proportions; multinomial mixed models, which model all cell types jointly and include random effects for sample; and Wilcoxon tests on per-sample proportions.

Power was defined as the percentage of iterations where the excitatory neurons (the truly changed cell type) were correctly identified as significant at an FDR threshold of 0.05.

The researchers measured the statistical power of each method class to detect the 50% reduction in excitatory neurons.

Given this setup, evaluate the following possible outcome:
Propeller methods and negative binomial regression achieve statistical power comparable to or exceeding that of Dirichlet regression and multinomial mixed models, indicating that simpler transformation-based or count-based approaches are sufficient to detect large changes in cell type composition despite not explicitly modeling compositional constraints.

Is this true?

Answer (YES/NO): NO